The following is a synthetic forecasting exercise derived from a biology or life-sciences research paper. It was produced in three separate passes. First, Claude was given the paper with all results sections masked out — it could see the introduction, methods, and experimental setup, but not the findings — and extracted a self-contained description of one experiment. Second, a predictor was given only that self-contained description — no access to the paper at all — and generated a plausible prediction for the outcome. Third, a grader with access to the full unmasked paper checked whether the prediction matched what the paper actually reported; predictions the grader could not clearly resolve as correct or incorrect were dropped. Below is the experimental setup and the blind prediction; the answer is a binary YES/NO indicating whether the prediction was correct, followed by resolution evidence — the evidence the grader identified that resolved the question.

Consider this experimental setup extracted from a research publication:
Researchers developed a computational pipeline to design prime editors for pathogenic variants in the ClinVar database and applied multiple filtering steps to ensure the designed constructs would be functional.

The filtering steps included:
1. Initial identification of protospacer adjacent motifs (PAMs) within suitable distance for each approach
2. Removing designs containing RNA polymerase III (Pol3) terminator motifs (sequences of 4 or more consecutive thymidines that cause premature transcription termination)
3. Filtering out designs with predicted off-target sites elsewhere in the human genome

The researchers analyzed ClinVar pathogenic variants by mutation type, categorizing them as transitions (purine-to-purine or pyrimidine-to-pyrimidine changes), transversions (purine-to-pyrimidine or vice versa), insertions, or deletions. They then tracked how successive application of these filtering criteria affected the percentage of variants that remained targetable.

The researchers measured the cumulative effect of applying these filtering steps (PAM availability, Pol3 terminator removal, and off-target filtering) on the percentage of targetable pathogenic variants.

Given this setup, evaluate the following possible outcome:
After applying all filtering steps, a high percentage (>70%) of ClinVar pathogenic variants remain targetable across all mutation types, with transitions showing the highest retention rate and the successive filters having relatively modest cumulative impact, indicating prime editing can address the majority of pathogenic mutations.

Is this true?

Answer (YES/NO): NO